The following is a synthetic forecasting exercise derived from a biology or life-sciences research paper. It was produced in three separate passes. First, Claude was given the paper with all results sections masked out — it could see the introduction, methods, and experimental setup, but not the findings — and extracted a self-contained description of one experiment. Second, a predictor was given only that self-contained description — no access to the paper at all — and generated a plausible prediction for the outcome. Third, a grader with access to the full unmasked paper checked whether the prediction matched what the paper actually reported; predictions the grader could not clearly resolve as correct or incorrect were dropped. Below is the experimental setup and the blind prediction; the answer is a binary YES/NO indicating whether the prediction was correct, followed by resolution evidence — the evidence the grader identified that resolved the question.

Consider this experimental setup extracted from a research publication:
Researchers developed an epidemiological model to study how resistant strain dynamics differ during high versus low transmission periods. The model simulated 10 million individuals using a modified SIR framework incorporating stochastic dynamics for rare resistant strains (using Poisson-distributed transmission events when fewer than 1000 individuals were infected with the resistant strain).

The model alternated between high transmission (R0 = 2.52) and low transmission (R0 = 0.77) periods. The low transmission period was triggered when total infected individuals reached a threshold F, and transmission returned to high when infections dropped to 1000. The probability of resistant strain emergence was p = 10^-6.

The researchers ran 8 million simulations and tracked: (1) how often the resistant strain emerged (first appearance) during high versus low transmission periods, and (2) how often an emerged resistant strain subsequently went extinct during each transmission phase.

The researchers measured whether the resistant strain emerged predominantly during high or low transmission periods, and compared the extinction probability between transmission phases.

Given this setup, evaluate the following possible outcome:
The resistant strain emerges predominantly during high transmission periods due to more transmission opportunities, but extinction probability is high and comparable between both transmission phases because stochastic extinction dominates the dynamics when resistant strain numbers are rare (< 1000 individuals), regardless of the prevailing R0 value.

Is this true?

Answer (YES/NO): NO